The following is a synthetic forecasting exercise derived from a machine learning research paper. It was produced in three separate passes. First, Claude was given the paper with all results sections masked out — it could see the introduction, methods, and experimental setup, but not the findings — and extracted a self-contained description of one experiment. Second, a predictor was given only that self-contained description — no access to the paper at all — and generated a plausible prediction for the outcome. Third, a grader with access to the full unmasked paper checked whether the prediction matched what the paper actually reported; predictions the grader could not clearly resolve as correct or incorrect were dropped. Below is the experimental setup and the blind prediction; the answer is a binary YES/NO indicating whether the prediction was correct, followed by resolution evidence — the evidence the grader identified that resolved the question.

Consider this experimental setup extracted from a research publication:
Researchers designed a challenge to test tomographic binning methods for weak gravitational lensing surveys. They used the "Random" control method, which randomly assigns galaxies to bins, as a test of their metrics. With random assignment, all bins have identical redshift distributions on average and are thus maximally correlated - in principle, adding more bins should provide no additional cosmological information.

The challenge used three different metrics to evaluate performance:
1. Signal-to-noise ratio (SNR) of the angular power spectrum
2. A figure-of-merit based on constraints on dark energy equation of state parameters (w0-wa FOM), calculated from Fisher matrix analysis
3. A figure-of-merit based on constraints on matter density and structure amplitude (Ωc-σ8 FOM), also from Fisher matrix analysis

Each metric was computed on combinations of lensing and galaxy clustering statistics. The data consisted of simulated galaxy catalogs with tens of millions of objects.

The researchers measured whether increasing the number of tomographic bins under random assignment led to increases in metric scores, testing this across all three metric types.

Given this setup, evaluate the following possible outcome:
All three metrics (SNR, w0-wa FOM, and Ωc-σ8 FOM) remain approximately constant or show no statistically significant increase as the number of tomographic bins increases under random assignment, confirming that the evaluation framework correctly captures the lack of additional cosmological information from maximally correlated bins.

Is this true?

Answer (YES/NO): YES